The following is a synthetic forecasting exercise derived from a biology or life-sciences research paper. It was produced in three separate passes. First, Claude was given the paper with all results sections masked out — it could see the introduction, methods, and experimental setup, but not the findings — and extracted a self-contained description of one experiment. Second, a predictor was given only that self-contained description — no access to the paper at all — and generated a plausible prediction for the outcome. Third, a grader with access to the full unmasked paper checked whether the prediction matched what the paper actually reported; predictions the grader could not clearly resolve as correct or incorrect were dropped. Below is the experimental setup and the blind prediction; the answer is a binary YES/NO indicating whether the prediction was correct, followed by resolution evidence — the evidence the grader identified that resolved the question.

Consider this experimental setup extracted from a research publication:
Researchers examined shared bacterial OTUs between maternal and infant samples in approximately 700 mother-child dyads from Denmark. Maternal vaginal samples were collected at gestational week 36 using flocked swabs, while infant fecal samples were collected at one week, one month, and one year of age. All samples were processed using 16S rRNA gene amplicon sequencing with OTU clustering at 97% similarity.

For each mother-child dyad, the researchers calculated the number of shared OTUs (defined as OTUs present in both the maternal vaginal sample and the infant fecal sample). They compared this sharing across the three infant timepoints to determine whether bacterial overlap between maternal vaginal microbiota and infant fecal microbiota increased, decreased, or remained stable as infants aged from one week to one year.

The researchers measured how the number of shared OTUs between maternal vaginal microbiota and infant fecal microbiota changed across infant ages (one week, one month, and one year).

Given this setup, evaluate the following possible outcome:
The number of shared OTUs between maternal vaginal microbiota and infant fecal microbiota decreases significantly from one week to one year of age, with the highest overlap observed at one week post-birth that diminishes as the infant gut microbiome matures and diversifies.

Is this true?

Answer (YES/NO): YES